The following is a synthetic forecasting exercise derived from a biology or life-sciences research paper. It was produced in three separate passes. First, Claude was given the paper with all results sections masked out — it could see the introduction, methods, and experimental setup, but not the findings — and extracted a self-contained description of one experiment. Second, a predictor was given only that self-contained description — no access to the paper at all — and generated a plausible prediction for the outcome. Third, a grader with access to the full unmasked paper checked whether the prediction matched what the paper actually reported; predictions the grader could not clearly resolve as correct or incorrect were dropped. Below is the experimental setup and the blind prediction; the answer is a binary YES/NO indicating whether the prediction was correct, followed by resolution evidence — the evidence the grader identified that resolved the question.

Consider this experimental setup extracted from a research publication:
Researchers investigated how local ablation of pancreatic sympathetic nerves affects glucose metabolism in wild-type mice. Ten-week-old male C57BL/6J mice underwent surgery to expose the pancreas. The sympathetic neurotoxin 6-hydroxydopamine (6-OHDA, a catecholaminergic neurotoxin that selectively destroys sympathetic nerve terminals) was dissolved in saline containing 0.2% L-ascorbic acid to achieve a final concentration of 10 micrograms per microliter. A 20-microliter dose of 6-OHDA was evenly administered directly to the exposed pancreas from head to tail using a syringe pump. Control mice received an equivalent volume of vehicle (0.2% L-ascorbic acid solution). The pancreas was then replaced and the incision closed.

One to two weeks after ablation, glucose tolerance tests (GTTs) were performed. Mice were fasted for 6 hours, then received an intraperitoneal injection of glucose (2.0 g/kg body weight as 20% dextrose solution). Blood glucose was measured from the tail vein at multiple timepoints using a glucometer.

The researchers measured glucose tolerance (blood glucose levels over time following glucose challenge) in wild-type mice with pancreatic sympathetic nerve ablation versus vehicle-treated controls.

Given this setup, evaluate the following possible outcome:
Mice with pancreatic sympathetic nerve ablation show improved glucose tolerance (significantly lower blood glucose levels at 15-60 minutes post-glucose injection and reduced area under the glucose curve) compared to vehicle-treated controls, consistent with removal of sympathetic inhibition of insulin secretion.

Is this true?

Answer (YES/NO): YES